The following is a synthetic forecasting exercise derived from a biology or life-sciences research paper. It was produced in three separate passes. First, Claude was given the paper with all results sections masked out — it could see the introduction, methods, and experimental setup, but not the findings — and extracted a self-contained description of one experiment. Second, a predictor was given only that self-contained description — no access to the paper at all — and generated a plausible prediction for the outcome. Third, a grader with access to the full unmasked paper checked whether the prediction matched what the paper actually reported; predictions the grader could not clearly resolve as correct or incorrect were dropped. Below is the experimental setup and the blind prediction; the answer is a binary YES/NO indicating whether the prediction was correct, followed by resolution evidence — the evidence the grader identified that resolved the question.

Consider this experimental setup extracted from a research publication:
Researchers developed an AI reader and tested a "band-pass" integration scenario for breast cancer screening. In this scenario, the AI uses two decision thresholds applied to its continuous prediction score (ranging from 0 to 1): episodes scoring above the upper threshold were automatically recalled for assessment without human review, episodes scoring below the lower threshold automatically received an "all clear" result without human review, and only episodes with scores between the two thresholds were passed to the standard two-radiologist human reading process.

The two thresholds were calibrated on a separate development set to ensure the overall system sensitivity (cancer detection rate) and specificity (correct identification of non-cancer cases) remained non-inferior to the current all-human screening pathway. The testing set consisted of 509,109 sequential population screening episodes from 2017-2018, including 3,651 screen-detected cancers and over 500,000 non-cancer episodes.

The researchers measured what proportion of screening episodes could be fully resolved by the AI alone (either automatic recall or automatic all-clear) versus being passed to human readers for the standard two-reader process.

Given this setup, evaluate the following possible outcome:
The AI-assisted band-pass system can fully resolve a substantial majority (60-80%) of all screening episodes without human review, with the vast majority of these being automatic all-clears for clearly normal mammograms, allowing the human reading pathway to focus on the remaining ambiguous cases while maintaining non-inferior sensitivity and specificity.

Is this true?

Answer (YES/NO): YES